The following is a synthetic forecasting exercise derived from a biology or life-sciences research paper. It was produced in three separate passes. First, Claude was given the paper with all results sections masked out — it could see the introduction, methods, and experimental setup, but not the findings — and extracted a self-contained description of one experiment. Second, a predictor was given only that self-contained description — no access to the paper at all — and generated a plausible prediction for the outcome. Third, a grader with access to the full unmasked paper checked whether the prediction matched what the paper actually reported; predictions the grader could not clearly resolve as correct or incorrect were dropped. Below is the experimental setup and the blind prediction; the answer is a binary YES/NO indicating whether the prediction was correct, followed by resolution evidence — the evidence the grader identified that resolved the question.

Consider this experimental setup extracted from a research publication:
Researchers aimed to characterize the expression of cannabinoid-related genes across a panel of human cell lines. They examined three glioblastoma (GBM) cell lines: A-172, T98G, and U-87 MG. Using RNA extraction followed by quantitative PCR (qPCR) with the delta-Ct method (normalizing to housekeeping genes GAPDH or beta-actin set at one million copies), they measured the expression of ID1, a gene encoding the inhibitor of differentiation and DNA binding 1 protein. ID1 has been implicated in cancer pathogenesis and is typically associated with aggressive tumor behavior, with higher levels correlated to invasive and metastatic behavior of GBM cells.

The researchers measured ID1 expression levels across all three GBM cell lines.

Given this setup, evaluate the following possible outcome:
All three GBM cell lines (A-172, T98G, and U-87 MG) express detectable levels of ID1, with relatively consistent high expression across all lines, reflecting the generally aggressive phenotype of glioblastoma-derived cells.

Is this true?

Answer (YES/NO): YES